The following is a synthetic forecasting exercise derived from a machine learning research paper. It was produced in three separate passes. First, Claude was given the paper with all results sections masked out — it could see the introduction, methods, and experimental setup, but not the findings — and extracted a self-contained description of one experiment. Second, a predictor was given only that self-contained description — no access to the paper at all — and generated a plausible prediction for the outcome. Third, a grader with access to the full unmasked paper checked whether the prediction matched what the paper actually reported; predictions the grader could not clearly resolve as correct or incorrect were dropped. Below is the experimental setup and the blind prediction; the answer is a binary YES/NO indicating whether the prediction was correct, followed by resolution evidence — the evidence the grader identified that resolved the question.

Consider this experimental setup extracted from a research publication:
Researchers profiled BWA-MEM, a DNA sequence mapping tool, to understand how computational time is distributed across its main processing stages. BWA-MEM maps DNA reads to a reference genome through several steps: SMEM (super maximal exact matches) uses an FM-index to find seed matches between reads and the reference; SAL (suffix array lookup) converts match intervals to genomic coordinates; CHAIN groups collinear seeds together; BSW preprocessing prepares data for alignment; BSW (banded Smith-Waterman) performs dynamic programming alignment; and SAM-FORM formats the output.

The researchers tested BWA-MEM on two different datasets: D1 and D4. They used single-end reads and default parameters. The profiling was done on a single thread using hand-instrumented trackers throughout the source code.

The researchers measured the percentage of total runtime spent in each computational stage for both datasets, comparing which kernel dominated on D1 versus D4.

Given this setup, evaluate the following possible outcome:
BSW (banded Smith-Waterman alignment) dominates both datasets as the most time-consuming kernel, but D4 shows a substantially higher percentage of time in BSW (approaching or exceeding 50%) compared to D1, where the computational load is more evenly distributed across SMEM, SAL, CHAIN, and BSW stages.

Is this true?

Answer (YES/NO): NO